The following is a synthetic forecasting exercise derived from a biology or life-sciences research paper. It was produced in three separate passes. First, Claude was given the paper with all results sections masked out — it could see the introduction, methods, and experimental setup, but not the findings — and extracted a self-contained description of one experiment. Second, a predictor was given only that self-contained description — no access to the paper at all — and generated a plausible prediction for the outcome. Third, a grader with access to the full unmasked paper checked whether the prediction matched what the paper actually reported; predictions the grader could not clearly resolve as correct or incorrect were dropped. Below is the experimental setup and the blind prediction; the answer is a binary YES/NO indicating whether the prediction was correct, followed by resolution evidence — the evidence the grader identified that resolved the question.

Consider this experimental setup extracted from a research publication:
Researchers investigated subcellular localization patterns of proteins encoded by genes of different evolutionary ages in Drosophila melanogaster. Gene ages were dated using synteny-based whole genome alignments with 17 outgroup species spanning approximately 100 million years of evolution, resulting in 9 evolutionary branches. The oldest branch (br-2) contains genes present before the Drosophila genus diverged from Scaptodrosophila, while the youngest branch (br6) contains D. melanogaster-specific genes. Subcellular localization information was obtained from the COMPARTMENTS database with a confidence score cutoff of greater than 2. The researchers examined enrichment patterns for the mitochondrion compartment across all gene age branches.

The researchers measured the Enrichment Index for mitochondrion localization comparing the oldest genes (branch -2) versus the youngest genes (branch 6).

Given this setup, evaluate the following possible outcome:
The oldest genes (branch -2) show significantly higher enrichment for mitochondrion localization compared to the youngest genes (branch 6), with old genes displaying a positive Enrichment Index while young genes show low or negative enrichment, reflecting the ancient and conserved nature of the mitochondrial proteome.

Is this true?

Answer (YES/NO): YES